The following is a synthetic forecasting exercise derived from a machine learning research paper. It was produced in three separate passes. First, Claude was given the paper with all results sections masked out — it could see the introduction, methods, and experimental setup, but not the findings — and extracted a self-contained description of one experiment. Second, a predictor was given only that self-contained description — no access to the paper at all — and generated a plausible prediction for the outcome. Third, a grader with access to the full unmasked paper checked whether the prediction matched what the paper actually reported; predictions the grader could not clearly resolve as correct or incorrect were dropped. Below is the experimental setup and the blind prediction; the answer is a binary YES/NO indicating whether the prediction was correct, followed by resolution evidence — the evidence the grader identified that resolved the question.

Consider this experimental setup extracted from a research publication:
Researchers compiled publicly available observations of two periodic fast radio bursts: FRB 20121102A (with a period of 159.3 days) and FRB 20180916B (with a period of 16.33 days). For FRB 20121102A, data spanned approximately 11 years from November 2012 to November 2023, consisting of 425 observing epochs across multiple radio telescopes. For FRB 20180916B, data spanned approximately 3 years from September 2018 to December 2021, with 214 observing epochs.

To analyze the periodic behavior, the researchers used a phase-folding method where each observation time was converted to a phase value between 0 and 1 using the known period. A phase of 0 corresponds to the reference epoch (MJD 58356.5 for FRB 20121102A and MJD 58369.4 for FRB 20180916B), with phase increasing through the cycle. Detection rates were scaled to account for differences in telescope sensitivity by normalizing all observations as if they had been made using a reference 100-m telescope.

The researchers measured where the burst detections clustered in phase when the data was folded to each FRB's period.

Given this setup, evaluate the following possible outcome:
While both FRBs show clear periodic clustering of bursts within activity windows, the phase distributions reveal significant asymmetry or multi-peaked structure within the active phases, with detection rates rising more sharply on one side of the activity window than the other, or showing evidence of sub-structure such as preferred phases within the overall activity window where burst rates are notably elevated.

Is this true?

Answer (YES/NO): NO